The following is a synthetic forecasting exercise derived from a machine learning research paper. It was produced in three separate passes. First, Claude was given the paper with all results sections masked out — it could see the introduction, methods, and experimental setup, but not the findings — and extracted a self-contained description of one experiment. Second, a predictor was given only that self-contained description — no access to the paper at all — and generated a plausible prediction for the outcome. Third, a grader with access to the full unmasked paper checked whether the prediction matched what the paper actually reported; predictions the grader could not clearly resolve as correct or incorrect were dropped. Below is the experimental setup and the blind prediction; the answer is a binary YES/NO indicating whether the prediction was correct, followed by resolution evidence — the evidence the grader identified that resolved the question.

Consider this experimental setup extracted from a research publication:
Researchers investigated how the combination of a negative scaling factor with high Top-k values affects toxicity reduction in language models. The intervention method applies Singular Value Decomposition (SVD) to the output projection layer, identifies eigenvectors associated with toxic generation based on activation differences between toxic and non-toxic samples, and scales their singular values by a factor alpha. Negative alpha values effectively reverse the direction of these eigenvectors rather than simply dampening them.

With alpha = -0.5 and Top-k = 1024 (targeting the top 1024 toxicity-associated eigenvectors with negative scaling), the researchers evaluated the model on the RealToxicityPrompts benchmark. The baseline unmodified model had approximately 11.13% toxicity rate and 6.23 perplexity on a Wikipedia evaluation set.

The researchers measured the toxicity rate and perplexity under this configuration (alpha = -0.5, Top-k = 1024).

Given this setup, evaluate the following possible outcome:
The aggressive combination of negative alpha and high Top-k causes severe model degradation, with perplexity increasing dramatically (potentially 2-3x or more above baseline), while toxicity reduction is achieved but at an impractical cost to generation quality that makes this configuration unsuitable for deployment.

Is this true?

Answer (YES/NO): YES